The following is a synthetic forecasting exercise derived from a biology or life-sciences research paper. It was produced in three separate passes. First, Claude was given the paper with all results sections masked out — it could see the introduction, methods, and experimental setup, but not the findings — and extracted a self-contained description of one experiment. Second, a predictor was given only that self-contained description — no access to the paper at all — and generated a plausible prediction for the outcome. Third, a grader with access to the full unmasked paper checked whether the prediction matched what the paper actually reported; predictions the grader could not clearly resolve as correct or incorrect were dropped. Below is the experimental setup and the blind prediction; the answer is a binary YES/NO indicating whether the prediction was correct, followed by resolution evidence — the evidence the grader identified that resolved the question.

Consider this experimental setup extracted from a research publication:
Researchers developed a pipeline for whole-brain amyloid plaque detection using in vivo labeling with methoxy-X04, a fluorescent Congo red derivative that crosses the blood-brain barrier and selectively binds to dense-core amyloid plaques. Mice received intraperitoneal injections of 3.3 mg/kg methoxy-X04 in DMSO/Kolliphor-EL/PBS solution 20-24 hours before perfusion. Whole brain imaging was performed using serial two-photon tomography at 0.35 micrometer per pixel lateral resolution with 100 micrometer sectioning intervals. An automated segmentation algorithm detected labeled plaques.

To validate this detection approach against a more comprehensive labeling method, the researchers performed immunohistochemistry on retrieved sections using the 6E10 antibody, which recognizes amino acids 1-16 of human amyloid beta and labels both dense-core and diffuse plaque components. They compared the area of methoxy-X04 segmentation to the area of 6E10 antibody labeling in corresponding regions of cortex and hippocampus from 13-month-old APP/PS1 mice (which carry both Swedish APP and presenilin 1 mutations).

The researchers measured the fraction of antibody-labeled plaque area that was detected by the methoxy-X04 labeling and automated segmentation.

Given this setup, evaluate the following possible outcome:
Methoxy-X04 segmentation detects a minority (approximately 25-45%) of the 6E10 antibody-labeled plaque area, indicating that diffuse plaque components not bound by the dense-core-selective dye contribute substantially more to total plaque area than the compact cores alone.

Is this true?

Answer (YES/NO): NO